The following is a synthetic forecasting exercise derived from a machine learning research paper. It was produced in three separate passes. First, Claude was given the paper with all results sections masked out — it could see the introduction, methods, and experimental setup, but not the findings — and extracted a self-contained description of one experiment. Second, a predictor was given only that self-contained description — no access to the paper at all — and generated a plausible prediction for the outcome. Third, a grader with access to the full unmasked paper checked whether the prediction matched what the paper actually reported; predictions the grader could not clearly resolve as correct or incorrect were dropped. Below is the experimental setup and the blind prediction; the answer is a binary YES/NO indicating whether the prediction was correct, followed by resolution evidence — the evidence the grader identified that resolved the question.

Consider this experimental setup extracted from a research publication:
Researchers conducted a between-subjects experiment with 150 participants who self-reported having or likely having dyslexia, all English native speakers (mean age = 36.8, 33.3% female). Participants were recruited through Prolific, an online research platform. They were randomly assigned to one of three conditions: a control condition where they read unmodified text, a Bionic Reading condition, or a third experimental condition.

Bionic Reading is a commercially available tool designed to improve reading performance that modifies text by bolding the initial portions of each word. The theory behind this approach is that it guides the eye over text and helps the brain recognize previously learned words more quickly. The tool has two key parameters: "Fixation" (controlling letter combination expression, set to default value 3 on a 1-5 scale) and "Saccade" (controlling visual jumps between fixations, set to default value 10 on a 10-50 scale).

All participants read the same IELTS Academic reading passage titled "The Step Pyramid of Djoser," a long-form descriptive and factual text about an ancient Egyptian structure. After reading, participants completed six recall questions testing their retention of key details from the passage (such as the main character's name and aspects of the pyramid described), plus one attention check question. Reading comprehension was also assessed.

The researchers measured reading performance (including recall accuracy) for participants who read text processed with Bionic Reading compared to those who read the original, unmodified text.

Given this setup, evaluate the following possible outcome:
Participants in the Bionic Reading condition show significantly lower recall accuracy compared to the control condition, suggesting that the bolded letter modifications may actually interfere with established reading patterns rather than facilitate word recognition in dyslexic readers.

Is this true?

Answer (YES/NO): NO